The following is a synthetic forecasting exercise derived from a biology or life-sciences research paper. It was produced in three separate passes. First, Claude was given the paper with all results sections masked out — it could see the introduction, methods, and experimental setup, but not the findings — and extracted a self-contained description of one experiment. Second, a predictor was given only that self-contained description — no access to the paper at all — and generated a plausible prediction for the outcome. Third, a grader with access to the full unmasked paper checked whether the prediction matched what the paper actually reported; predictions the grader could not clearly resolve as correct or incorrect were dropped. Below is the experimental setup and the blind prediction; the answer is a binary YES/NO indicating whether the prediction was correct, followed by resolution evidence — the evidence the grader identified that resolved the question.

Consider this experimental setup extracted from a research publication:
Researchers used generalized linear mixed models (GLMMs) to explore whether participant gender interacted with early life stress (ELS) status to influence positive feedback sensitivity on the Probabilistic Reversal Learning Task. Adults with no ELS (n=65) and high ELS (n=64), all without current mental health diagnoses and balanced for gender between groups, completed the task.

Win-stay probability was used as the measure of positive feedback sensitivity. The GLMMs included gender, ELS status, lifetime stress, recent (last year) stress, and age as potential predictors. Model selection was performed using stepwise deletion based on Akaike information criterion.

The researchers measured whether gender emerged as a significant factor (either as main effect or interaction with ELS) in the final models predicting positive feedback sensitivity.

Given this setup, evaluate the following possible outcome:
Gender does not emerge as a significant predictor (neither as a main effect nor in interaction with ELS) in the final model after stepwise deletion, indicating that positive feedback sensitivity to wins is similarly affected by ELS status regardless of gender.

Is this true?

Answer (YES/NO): YES